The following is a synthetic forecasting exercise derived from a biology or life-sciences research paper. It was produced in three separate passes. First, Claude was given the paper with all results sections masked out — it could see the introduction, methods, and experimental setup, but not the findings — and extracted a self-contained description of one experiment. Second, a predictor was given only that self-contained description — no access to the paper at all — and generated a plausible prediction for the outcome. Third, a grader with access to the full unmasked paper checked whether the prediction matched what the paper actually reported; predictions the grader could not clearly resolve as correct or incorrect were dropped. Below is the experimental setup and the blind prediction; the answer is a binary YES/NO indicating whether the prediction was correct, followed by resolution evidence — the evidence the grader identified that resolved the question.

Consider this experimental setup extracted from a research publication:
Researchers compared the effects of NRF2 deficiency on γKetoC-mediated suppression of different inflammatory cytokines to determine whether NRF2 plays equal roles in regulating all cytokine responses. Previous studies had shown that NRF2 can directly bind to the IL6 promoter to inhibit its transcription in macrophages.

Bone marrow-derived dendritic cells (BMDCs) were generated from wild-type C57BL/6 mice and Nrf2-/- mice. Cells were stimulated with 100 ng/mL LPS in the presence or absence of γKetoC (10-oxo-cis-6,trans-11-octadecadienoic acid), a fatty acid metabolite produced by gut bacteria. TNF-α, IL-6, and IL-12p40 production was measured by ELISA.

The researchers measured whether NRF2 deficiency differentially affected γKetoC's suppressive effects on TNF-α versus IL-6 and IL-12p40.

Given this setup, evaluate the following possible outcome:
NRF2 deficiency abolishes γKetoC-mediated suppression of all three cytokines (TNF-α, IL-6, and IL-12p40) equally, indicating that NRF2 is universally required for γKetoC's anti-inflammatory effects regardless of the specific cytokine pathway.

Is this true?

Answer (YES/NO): NO